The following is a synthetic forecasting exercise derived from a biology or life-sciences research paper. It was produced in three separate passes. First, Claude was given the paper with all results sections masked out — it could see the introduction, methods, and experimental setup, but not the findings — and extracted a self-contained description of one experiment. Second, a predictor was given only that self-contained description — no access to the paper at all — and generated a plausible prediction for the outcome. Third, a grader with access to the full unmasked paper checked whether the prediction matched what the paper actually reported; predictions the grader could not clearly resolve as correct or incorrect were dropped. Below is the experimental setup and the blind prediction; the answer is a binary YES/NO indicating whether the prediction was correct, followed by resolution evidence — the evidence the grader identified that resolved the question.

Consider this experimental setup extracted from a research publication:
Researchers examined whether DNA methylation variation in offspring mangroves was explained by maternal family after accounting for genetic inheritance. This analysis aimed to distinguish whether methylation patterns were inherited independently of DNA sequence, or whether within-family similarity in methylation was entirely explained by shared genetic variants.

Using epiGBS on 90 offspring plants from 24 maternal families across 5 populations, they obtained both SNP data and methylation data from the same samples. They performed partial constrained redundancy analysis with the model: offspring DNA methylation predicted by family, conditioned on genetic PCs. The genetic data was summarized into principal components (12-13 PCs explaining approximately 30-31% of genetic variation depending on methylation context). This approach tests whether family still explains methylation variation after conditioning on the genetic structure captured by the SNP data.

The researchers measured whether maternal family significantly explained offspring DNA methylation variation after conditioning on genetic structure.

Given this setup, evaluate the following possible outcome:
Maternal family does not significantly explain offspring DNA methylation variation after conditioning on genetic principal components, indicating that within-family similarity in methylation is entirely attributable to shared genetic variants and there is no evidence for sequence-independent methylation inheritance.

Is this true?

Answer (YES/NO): NO